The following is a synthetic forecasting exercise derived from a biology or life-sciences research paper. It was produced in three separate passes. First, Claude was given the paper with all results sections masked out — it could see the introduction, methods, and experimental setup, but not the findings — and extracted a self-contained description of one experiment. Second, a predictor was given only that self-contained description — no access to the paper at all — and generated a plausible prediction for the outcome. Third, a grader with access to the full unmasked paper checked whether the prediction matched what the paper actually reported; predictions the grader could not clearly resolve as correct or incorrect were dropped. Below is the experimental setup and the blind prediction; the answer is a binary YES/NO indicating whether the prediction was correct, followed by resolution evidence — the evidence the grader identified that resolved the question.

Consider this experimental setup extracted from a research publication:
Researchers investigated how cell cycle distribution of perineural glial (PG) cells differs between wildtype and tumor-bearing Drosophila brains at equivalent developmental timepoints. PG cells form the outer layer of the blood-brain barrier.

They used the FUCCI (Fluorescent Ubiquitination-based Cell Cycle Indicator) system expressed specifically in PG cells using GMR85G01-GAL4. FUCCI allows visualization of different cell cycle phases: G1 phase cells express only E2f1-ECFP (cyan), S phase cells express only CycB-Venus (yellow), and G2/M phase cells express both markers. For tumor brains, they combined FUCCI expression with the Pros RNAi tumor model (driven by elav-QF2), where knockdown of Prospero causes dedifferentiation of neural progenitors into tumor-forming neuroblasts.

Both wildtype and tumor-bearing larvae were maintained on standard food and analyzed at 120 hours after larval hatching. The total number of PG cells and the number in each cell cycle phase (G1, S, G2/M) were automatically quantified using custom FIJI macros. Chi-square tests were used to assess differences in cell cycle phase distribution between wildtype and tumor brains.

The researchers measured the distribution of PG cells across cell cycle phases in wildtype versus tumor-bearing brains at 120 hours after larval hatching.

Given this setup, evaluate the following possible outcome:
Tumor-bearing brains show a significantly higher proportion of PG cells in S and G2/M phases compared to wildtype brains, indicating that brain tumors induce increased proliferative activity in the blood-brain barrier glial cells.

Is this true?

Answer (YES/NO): NO